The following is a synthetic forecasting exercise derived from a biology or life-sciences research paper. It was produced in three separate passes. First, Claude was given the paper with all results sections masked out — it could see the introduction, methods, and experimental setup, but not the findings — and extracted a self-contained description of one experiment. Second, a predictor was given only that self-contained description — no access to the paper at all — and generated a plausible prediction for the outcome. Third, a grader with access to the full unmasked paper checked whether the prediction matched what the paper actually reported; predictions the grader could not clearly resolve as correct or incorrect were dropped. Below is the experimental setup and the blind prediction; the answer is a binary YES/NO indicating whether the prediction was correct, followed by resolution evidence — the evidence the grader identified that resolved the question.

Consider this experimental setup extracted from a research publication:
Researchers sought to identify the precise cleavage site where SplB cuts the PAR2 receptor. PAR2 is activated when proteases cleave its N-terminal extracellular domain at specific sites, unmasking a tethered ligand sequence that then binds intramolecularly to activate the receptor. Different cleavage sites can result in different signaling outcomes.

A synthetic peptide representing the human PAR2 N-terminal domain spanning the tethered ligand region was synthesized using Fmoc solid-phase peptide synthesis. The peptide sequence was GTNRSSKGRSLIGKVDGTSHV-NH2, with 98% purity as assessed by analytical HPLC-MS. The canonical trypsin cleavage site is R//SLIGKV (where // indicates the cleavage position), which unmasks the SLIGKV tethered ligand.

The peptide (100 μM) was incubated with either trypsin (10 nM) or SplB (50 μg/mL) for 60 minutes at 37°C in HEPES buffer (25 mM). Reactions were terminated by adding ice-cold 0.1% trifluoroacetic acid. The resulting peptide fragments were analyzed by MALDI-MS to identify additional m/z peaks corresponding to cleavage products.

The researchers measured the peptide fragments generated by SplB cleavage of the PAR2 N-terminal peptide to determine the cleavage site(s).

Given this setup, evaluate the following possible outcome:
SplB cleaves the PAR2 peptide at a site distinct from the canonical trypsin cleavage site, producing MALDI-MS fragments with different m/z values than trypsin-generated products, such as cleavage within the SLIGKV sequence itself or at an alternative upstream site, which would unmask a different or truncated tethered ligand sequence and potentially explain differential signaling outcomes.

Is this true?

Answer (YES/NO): NO